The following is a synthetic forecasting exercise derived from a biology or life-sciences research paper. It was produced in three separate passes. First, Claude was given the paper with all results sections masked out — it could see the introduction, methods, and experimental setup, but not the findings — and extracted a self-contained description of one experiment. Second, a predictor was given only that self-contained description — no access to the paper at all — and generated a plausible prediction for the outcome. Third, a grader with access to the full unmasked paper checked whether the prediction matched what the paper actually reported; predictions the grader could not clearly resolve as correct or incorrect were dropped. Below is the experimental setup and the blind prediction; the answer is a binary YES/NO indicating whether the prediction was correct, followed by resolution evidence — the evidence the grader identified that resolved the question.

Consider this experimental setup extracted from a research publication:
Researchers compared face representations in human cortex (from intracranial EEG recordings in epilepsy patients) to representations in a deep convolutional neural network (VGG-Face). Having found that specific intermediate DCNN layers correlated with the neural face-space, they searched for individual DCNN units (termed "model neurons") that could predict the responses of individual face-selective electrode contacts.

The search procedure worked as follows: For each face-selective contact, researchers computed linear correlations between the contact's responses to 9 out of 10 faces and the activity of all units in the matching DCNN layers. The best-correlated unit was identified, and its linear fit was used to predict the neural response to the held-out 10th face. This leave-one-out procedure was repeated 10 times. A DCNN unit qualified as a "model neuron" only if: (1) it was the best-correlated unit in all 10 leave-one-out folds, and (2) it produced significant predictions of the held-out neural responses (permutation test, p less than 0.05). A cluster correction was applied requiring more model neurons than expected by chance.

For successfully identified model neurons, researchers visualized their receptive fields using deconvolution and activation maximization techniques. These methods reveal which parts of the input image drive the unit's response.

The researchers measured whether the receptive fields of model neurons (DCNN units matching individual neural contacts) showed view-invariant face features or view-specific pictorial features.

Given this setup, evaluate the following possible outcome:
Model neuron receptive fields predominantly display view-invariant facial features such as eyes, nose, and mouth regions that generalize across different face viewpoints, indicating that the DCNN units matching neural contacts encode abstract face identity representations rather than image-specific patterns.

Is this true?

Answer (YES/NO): NO